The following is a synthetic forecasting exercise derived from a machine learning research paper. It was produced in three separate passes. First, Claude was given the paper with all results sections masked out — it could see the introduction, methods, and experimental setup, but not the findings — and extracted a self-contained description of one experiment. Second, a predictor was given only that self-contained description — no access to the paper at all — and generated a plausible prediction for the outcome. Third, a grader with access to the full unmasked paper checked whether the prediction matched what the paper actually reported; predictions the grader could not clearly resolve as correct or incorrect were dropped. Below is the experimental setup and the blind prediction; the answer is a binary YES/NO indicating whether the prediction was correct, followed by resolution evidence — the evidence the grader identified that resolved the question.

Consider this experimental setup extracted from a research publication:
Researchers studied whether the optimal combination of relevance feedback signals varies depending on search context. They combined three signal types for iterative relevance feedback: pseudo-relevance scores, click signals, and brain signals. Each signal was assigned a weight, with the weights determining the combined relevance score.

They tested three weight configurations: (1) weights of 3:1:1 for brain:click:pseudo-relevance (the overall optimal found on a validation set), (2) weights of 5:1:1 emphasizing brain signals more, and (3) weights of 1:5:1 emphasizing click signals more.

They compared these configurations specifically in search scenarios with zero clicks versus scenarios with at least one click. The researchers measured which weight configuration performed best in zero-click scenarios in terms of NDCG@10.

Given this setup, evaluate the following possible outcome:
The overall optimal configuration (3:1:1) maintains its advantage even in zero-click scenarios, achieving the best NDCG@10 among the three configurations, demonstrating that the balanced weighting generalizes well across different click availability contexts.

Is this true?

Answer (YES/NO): NO